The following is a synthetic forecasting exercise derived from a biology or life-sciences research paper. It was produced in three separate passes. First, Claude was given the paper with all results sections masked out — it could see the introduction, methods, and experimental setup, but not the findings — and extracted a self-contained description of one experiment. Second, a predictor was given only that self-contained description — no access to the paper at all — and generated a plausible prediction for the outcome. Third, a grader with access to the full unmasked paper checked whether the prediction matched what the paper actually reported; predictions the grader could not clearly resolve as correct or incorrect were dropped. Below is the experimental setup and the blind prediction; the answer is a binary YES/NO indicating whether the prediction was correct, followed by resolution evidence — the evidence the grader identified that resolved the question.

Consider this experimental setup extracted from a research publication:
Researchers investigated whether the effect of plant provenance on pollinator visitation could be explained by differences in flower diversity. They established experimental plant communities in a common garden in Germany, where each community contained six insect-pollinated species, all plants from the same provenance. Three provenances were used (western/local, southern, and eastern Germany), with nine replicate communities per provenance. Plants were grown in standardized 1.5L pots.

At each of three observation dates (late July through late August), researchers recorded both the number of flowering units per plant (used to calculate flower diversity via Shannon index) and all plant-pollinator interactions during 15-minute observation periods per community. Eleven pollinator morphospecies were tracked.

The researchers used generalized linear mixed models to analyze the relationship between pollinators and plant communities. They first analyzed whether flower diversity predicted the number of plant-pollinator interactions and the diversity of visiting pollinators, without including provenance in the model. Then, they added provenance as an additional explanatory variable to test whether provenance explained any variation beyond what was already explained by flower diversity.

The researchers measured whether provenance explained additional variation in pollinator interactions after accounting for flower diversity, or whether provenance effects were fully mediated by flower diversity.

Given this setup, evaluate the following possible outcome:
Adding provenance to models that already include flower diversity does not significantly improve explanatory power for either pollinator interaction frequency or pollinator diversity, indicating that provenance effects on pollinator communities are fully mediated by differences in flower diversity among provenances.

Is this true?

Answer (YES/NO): YES